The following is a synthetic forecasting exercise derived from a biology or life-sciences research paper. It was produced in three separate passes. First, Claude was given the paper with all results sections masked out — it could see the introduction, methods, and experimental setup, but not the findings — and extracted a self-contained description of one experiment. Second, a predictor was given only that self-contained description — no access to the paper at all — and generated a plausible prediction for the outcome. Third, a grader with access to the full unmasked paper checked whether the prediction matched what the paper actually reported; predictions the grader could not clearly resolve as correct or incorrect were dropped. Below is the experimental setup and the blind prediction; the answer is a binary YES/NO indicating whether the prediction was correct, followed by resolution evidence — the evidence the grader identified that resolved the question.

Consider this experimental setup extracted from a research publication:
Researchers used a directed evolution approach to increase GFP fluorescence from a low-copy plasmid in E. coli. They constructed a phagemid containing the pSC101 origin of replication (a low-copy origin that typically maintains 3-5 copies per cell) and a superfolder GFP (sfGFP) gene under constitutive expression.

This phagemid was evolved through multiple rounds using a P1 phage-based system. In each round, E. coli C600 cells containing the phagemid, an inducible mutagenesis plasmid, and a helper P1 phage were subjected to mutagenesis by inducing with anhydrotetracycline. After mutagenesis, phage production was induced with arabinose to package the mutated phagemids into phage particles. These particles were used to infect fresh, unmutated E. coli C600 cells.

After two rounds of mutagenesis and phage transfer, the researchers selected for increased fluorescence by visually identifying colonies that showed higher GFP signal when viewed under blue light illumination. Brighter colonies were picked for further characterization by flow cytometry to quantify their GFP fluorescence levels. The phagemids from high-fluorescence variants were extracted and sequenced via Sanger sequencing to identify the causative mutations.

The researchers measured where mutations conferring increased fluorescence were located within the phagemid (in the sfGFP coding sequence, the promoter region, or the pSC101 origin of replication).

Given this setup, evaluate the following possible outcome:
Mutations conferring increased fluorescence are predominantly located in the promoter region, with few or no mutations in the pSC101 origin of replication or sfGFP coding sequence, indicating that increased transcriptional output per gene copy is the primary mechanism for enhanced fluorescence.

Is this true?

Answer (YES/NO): NO